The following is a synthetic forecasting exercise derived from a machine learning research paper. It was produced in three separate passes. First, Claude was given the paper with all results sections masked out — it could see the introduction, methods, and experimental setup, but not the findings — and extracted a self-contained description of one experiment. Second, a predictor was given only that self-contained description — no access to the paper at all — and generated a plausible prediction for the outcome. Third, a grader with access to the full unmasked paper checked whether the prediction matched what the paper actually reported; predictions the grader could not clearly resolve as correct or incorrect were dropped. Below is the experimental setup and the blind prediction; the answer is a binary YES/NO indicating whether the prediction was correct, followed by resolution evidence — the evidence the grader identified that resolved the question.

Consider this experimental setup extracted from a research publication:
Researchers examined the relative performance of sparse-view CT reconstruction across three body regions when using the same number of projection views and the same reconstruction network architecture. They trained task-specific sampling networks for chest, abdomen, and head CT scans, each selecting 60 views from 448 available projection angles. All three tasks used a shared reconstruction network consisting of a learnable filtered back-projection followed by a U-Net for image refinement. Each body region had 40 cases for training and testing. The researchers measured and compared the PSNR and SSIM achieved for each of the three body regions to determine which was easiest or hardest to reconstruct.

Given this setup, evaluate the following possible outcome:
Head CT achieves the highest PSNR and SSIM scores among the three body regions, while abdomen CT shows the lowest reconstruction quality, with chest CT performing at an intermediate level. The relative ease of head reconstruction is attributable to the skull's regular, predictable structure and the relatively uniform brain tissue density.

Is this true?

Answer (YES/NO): NO